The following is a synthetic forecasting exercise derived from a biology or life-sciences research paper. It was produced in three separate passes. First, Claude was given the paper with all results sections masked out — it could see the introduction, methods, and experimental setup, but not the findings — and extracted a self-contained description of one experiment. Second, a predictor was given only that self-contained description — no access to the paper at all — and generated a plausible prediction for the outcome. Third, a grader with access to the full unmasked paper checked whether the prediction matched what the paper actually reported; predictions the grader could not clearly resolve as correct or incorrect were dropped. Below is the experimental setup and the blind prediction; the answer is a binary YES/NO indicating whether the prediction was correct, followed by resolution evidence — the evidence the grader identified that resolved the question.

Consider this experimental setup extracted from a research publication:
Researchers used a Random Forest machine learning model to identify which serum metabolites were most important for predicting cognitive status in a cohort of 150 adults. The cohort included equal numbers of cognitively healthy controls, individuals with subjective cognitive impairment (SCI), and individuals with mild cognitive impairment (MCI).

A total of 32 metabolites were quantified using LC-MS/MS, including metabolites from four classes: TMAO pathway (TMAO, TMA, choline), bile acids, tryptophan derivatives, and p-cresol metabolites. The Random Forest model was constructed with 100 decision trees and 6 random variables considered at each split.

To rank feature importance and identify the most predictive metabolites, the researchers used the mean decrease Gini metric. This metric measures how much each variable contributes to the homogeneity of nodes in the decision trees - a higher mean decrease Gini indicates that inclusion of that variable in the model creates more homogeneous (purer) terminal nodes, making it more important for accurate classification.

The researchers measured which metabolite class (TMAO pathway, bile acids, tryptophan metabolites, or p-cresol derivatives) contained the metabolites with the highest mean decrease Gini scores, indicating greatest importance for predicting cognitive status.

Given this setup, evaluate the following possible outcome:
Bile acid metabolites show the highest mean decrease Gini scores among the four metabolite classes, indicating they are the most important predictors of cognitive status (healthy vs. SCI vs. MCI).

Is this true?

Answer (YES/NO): NO